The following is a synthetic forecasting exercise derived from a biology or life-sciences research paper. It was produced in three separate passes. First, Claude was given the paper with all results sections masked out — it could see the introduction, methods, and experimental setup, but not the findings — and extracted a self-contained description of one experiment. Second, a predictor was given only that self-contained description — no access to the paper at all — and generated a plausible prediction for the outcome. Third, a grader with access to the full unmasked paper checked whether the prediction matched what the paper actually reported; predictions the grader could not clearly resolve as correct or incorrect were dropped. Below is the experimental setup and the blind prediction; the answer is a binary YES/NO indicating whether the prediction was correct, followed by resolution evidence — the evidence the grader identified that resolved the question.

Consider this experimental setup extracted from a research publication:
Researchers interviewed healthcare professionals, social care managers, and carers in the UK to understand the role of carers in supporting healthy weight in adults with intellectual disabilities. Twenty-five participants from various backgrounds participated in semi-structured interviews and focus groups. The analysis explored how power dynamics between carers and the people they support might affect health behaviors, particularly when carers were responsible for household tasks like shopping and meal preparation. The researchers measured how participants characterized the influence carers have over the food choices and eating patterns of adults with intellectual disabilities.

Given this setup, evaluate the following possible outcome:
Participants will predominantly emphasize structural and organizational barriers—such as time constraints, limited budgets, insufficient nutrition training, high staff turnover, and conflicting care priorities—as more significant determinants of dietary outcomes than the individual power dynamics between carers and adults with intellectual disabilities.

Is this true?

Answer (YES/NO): NO